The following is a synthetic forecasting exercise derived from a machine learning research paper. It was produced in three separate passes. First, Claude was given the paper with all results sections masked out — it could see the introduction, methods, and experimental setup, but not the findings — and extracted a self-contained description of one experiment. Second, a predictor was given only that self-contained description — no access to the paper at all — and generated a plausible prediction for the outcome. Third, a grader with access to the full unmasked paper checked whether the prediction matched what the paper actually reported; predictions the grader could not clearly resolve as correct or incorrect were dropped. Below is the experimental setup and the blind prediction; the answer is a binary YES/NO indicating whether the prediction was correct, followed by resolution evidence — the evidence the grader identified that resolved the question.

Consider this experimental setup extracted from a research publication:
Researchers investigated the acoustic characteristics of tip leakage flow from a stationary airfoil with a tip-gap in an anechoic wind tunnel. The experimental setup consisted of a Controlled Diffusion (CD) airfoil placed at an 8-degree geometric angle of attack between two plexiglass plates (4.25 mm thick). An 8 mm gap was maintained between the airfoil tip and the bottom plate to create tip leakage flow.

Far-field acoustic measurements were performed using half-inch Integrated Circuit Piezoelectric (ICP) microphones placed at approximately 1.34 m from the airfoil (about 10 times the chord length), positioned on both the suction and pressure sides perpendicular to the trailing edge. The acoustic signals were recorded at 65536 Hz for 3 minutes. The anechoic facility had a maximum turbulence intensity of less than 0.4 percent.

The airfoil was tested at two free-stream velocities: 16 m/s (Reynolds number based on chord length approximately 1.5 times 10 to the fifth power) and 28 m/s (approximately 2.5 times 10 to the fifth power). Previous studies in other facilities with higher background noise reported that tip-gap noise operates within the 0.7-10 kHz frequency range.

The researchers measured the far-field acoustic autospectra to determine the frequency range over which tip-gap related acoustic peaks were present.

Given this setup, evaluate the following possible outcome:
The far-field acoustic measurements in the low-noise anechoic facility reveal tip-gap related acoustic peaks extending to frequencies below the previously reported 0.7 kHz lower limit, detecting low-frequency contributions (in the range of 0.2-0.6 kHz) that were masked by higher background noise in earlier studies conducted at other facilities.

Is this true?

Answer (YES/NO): NO